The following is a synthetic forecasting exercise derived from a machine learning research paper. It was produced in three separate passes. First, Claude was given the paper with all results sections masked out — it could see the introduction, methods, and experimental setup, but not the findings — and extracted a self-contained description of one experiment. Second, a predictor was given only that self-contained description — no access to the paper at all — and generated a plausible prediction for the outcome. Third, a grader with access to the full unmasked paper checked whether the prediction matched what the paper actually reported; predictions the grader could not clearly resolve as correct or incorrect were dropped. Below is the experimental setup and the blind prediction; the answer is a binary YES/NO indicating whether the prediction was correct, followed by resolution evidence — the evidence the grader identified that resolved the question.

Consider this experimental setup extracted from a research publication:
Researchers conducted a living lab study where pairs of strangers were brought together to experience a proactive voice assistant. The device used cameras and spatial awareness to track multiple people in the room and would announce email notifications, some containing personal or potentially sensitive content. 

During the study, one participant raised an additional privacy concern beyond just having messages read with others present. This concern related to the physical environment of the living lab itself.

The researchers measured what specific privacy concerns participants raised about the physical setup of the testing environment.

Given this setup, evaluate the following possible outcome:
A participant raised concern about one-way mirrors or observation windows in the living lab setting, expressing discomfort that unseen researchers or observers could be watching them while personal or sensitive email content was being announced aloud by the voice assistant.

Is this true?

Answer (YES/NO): NO